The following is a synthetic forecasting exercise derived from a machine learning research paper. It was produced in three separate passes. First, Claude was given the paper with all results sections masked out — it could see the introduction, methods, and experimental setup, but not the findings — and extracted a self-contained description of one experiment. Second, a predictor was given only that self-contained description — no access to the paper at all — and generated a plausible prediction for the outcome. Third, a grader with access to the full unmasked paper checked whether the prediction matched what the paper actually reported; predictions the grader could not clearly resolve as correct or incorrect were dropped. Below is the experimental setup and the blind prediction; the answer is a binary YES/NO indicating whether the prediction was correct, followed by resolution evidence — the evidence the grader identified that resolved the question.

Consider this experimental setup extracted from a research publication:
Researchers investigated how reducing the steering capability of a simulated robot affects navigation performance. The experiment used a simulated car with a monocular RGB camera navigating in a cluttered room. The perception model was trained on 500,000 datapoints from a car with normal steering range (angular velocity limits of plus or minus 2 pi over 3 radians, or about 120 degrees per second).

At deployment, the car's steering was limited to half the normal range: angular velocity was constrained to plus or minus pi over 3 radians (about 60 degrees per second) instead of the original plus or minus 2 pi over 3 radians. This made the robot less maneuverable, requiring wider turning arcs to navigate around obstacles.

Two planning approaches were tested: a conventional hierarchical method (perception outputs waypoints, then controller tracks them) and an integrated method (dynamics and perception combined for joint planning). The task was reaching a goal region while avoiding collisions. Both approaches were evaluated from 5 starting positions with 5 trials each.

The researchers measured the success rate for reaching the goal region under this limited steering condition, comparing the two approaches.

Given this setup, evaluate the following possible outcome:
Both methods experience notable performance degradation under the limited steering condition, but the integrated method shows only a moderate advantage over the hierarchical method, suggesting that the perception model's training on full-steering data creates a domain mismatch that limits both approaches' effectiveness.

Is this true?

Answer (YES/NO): NO